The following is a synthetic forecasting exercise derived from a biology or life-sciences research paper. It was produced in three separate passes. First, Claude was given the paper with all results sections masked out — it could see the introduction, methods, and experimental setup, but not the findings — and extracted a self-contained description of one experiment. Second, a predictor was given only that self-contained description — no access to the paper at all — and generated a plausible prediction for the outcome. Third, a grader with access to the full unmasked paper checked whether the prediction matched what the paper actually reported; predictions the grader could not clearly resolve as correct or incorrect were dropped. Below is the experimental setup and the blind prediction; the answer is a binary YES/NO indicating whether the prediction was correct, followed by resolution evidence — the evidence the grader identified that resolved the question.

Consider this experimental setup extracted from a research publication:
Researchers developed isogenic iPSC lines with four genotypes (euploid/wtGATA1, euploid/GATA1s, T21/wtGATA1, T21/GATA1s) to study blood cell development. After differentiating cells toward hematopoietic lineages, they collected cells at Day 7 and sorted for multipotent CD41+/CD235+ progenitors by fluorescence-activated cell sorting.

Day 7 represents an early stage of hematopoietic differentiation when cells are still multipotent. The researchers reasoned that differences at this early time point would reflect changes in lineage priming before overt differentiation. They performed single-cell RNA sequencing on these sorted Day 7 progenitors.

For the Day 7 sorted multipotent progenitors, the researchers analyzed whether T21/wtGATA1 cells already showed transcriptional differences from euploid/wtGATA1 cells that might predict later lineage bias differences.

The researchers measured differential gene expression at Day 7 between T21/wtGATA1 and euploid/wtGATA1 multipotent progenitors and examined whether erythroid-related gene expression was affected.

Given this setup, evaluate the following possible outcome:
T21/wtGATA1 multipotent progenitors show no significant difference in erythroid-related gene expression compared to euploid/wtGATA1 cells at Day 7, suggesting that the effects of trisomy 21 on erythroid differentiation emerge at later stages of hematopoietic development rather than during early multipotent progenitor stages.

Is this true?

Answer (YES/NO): NO